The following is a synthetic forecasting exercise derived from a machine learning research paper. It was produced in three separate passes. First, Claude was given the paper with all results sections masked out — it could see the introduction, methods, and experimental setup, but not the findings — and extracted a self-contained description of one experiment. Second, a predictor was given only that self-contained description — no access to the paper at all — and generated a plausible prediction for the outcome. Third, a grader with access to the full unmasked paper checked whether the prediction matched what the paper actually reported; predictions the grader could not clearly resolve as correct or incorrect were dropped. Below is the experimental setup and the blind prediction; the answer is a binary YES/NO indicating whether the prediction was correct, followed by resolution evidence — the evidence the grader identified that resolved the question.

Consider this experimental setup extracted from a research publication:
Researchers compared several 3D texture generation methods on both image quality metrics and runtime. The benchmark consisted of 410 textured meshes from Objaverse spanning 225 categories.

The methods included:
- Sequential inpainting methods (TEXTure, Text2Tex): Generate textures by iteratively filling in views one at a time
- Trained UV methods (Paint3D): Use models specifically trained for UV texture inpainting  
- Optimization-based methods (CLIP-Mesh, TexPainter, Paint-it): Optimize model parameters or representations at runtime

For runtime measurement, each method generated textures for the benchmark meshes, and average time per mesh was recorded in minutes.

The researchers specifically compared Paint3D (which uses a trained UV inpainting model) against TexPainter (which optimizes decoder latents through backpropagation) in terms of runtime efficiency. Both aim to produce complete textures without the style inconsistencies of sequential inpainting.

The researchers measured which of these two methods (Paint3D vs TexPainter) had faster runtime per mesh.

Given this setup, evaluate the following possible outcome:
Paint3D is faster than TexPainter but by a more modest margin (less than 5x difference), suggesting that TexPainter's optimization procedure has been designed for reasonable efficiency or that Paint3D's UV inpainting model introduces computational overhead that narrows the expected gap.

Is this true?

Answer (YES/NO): NO